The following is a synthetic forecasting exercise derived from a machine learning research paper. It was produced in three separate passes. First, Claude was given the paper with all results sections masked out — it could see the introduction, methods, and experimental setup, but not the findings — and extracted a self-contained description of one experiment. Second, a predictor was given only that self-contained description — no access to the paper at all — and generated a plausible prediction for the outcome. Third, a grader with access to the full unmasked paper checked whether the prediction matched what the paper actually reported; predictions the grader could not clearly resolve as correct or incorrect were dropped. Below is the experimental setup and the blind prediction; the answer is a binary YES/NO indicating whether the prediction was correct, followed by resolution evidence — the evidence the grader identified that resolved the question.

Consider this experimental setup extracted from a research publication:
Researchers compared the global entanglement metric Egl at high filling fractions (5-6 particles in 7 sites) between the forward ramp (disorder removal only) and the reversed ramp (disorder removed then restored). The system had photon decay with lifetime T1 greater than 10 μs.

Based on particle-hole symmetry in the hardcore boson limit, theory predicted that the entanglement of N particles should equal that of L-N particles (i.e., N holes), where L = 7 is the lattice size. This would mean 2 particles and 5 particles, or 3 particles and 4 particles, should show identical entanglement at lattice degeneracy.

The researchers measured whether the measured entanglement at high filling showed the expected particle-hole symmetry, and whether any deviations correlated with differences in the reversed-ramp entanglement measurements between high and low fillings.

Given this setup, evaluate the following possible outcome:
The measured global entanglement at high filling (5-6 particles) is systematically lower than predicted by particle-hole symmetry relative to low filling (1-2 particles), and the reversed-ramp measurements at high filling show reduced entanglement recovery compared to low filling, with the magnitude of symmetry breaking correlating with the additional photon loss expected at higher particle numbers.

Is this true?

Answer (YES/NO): YES